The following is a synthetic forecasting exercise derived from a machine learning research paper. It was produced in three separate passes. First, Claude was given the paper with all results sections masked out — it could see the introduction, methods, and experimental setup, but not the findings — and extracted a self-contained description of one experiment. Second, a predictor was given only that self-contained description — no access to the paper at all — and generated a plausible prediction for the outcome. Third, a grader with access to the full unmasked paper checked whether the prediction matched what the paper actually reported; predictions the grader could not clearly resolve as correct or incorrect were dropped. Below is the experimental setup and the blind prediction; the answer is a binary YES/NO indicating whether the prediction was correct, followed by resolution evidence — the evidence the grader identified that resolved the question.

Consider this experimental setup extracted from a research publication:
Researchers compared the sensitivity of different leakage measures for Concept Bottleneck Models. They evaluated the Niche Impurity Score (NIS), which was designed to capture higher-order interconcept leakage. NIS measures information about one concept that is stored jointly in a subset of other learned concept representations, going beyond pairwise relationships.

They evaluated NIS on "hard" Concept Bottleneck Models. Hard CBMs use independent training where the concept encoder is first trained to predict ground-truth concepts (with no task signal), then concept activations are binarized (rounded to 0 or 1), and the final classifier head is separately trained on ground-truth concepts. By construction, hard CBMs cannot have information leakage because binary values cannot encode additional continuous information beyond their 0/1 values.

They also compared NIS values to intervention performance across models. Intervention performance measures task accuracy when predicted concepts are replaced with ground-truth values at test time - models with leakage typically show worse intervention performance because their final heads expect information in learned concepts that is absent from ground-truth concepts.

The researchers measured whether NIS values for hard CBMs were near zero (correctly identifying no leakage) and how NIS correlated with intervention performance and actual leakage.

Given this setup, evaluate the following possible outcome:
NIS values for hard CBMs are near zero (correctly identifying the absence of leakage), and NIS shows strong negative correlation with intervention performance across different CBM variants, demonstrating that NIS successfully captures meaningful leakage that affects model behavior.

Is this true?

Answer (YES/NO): NO